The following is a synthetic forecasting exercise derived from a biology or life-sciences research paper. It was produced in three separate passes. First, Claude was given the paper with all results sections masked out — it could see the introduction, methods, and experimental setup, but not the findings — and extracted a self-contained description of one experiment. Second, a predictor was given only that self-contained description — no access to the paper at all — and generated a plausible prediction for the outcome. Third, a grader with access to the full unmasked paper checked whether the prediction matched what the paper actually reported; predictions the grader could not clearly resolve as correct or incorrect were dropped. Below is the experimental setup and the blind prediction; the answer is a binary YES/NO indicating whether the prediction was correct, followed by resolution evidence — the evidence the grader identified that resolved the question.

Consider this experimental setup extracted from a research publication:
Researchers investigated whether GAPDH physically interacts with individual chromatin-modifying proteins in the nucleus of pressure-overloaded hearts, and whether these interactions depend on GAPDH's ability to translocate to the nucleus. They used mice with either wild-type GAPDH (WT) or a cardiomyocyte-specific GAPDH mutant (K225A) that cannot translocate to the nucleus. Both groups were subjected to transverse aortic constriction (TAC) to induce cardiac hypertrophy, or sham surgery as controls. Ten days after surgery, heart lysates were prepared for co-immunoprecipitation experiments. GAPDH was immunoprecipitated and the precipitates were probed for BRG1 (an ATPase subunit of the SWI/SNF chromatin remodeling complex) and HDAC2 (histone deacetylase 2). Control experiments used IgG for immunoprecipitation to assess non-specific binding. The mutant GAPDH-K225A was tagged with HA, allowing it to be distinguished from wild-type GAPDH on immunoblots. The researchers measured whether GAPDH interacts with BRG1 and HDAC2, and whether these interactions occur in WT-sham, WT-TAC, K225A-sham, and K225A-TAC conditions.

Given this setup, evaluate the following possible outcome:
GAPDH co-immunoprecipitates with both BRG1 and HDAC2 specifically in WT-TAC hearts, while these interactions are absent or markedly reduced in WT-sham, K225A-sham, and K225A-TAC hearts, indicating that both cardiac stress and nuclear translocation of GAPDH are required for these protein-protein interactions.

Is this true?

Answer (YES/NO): YES